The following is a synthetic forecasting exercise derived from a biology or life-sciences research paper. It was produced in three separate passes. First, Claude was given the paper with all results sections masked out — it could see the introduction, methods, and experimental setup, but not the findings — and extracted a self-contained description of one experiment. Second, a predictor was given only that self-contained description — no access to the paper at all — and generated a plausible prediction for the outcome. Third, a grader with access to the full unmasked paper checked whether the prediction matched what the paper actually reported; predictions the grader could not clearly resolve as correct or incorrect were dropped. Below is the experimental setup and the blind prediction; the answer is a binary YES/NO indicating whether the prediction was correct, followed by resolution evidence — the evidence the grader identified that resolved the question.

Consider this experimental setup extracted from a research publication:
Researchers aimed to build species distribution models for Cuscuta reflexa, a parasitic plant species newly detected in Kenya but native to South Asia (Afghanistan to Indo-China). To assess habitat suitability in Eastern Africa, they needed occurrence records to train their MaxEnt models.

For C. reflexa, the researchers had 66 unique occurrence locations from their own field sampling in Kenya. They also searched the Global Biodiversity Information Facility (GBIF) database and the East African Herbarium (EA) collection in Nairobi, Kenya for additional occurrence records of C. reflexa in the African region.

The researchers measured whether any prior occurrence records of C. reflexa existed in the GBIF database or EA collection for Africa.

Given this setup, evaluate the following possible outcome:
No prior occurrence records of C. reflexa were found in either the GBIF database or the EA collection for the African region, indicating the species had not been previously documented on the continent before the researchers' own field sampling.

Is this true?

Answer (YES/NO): YES